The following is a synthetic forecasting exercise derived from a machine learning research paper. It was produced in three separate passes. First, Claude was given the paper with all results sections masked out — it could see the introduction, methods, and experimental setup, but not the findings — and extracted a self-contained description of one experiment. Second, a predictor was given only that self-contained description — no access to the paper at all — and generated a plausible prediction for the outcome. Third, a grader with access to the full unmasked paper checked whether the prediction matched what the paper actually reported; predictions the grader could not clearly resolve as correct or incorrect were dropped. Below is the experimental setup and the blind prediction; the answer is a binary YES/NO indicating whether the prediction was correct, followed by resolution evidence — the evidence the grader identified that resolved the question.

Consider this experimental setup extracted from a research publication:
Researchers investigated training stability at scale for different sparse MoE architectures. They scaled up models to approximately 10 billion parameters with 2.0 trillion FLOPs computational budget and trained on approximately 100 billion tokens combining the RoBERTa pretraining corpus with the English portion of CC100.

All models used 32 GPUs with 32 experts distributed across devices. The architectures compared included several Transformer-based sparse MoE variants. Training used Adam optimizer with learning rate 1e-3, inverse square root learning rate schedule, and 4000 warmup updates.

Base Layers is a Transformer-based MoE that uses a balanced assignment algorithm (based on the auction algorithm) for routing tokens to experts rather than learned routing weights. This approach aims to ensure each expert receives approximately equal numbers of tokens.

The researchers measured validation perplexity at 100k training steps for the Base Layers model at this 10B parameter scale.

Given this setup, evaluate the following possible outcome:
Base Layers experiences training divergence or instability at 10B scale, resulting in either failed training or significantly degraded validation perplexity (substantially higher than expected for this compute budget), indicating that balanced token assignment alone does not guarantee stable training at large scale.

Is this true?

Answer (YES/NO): YES